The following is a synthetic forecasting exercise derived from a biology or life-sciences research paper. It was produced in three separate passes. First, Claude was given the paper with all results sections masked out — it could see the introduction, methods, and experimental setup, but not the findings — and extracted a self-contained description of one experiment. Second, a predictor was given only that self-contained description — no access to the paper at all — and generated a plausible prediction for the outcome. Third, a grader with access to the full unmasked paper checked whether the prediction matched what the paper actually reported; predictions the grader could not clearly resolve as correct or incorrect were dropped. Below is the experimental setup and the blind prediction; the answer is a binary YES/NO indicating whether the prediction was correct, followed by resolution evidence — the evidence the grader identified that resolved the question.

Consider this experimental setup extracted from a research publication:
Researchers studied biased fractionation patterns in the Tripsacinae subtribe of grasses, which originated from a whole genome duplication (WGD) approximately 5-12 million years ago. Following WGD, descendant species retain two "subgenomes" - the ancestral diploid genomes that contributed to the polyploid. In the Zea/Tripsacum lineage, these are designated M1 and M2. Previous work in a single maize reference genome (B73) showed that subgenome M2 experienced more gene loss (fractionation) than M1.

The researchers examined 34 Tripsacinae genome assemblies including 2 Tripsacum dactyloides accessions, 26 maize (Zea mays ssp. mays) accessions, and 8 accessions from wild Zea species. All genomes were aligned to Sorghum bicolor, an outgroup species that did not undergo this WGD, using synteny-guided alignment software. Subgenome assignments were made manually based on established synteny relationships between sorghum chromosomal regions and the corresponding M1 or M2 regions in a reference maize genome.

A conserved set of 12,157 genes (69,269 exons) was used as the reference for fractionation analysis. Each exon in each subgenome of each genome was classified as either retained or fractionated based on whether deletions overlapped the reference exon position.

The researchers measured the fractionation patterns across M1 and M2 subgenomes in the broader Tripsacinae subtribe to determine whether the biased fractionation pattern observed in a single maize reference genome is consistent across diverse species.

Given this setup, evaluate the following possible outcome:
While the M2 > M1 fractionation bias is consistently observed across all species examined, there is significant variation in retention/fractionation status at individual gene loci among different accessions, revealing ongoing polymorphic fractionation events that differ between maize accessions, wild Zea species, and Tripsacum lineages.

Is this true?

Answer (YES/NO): YES